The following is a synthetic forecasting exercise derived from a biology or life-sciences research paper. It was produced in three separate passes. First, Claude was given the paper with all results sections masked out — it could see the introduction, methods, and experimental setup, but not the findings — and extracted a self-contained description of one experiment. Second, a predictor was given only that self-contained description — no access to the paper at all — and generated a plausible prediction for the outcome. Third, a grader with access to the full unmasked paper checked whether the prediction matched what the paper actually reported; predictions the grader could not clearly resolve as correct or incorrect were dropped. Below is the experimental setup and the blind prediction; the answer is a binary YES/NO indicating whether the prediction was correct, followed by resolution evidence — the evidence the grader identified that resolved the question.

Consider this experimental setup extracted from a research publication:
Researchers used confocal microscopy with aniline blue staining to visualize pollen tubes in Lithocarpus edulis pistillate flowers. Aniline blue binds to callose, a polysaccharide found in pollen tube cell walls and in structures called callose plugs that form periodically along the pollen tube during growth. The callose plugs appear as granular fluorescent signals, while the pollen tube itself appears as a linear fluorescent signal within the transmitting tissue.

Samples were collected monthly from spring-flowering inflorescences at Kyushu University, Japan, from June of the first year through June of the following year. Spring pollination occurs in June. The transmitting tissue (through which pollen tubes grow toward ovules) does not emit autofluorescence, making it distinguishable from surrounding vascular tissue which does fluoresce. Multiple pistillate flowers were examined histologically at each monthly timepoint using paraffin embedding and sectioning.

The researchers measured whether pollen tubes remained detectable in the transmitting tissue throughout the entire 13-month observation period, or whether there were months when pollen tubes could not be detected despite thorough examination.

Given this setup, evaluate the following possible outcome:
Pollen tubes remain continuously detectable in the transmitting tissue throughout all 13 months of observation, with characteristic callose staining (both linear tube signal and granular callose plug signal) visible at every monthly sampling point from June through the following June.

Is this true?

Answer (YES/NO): YES